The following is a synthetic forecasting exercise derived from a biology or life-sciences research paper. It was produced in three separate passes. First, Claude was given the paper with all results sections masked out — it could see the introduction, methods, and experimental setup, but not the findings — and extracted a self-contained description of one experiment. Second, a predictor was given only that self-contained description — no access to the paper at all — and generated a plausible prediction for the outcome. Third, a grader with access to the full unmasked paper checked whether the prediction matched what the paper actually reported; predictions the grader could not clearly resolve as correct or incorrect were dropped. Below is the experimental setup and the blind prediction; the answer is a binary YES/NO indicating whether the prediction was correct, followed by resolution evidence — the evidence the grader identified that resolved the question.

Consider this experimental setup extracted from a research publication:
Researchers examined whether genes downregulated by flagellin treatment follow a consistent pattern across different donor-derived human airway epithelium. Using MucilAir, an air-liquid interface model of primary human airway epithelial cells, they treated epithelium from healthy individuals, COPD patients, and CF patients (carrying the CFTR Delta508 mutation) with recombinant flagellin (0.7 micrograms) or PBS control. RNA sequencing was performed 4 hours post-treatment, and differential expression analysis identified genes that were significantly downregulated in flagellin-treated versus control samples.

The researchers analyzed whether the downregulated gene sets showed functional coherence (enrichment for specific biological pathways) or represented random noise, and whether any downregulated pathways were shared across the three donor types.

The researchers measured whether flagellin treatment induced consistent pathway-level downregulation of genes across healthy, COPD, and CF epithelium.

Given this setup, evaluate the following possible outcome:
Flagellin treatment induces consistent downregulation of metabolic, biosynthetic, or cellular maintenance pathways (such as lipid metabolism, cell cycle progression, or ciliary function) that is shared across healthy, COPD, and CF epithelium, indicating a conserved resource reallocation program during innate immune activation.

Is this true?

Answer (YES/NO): NO